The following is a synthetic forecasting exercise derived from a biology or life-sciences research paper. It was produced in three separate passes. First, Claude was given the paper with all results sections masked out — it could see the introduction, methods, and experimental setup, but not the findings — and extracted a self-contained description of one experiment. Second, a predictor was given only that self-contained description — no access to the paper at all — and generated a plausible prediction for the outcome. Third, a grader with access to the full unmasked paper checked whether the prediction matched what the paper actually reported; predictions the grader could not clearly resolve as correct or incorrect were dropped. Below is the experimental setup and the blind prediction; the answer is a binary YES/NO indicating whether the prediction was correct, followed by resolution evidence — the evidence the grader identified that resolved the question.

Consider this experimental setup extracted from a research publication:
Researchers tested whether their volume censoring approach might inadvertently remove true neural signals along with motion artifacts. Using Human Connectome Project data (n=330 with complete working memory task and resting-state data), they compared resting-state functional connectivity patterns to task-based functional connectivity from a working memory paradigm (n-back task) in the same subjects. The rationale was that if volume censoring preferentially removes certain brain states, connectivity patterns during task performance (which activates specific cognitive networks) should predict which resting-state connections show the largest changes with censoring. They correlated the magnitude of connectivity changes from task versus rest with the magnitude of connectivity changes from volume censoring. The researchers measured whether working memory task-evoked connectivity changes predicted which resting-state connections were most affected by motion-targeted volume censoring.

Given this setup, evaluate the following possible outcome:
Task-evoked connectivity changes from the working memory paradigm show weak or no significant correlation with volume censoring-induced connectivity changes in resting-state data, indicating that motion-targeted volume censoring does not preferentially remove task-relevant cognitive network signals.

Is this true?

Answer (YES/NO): YES